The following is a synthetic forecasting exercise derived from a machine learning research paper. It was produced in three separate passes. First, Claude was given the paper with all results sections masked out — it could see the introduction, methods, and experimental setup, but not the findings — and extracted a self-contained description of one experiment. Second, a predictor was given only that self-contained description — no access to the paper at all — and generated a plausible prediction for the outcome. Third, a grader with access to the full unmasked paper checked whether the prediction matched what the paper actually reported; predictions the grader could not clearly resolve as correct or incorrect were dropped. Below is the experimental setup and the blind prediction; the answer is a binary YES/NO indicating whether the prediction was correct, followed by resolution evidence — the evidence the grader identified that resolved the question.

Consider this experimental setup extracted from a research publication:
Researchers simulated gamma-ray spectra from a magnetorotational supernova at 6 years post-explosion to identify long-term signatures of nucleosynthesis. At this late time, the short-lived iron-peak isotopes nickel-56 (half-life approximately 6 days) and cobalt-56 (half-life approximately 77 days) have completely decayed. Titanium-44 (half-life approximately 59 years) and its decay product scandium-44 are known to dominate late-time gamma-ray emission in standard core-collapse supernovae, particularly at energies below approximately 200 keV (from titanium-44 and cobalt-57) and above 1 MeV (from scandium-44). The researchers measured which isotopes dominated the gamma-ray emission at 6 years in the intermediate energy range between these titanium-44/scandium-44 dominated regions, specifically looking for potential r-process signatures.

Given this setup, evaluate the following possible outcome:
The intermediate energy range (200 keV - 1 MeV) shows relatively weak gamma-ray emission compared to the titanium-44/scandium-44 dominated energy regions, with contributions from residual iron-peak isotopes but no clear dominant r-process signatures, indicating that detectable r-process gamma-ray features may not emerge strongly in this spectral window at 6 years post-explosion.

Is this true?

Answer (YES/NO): NO